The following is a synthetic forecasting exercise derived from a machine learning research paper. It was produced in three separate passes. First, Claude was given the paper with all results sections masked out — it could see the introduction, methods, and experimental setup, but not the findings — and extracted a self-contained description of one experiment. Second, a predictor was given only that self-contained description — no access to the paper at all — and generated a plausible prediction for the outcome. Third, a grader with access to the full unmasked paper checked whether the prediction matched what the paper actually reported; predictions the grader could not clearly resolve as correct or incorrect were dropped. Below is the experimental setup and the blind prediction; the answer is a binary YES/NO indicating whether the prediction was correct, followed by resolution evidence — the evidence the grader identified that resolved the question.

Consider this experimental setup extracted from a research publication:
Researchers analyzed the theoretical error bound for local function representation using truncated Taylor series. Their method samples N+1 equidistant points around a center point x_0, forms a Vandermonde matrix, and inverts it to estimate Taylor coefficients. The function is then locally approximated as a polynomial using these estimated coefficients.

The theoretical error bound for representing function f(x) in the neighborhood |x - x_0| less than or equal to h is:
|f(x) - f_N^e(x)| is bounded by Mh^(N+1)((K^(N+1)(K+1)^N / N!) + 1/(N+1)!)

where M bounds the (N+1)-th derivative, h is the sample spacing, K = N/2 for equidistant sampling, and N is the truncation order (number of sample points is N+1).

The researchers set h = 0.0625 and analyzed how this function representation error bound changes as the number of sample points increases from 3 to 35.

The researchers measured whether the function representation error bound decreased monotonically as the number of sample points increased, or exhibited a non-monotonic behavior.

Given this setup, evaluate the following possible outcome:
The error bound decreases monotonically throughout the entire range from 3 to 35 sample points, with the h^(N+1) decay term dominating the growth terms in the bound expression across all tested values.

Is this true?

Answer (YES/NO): NO